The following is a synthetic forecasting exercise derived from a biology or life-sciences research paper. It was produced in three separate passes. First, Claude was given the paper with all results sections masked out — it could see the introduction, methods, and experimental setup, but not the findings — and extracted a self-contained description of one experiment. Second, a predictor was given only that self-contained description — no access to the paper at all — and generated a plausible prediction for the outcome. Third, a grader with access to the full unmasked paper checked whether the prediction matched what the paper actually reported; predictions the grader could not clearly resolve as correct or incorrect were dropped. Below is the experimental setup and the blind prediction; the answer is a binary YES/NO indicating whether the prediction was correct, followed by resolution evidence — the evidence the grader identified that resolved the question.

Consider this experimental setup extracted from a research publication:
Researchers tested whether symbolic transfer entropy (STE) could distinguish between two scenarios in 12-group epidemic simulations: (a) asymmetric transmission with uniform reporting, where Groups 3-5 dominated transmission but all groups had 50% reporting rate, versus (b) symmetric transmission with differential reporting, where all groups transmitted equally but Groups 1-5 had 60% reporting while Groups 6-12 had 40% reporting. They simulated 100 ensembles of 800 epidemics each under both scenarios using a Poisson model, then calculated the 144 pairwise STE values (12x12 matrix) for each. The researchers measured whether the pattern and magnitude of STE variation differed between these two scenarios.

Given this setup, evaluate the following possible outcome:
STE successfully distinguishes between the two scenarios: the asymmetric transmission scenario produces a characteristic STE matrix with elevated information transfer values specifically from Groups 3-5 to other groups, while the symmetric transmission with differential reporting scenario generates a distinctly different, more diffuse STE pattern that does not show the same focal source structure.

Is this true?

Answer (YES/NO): YES